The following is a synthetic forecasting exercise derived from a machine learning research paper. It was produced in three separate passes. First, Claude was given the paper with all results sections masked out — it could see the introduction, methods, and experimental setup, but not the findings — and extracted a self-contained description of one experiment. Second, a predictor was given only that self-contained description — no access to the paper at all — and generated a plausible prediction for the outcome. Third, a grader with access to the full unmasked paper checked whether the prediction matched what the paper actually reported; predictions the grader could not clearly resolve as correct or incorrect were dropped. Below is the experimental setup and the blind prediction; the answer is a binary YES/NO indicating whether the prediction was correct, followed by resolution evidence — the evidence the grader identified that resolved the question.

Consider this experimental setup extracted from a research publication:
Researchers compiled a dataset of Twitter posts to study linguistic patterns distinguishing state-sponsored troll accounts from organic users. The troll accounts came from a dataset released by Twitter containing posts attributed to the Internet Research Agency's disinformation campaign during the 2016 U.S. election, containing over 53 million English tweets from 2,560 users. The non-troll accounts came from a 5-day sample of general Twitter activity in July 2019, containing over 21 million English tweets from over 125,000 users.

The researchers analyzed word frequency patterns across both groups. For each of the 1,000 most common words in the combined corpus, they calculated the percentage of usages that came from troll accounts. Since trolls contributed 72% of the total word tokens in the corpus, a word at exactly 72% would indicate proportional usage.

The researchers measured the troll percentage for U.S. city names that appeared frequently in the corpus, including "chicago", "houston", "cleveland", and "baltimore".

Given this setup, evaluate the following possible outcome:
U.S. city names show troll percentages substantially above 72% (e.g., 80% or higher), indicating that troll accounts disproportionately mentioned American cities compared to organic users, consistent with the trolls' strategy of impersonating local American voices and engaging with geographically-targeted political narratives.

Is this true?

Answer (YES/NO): YES